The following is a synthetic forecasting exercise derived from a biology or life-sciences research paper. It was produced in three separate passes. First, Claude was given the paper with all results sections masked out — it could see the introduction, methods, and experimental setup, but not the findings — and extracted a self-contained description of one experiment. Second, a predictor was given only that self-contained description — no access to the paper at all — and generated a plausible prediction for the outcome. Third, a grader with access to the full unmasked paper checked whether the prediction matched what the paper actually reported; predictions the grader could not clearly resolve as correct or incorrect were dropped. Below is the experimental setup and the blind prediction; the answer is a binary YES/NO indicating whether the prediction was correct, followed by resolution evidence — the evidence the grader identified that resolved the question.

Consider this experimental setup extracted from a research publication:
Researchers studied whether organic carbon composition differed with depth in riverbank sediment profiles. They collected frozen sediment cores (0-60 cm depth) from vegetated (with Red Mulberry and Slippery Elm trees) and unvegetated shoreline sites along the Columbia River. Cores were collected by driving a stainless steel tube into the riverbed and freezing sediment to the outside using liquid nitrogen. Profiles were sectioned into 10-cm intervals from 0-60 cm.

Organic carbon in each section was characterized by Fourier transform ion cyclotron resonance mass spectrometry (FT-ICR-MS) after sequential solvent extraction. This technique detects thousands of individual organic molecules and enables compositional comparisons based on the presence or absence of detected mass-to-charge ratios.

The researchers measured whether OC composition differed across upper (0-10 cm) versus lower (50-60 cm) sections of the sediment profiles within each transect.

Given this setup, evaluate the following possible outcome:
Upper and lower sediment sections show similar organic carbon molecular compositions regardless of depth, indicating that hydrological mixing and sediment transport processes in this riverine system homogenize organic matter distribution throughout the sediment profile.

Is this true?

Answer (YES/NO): YES